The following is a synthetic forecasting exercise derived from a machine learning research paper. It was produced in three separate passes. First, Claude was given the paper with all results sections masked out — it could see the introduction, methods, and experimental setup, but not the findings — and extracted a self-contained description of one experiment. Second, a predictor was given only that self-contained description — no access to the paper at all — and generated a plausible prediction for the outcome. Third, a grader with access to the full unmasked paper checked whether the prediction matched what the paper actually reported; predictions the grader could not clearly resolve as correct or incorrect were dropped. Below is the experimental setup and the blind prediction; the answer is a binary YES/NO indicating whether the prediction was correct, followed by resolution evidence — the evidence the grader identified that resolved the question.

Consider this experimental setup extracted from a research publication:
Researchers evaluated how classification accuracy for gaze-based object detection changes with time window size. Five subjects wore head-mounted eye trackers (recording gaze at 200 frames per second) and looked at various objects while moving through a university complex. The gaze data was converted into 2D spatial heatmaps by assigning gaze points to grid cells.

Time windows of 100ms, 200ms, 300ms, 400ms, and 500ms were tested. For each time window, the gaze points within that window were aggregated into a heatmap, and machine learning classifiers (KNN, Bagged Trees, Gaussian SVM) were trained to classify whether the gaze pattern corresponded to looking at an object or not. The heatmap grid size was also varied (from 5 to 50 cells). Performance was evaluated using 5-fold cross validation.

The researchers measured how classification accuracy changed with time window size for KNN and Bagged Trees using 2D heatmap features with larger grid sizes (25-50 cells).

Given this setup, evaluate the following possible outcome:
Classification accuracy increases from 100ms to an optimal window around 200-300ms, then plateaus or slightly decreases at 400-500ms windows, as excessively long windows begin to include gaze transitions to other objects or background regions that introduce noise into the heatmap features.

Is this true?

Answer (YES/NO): NO